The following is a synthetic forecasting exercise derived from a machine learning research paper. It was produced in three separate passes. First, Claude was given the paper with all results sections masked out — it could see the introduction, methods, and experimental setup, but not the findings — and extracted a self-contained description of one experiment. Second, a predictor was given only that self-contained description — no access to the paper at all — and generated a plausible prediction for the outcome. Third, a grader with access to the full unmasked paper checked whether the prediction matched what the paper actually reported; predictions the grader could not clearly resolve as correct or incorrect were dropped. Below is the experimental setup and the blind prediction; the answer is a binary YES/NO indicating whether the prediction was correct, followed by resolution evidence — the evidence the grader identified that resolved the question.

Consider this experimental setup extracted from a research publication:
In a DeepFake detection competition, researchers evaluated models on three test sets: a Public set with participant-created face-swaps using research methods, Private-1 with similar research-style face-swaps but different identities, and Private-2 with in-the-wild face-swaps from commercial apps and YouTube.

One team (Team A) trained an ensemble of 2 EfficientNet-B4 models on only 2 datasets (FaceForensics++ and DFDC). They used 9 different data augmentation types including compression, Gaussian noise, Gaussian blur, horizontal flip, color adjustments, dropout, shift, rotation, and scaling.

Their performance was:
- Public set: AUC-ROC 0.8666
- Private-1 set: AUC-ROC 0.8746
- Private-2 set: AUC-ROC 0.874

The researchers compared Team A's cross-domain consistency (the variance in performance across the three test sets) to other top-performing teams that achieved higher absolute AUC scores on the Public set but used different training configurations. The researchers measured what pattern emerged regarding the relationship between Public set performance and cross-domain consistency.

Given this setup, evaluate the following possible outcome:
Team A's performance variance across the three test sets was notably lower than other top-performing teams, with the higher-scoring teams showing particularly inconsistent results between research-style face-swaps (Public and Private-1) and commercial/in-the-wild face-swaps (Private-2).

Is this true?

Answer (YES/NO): YES